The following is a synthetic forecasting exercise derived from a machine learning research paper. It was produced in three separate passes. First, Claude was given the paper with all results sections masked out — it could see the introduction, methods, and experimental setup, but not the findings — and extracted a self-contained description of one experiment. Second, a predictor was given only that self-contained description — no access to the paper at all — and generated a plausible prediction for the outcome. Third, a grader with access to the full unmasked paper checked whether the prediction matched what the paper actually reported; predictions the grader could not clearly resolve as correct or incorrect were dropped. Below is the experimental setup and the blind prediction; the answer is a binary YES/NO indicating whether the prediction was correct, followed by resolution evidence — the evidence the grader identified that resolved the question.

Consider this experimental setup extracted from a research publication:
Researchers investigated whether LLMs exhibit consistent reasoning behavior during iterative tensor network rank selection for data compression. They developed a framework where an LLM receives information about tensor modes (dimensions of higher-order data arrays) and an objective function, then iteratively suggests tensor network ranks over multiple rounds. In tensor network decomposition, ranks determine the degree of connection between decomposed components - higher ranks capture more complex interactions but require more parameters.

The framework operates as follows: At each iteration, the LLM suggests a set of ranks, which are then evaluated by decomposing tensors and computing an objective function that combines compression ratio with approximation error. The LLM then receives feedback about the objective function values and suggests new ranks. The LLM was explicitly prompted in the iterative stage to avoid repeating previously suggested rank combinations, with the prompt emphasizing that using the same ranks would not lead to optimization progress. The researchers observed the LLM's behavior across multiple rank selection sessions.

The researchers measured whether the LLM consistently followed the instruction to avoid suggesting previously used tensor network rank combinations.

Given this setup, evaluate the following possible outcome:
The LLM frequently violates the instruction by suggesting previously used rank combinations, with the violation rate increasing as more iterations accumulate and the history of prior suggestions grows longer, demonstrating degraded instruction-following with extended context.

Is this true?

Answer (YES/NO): NO